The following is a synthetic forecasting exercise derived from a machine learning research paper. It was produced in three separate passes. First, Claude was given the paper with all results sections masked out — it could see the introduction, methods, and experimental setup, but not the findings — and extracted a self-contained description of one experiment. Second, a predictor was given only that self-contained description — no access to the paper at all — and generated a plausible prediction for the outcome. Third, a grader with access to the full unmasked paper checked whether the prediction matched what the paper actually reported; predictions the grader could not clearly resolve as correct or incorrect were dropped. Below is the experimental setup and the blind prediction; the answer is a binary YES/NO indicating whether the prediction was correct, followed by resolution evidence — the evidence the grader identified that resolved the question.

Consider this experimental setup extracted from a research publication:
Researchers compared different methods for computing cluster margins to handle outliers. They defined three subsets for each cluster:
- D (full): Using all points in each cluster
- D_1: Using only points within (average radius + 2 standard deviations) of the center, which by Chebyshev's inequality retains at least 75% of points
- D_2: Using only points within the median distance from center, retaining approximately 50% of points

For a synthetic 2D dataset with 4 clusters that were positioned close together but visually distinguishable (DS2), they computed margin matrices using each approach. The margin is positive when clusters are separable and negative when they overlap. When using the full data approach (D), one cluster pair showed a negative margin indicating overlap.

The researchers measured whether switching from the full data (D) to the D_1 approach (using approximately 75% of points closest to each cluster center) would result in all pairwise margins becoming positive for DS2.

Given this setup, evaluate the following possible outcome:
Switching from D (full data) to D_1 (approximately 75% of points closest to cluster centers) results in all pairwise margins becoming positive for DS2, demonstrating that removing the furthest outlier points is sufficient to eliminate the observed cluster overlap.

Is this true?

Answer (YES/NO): NO